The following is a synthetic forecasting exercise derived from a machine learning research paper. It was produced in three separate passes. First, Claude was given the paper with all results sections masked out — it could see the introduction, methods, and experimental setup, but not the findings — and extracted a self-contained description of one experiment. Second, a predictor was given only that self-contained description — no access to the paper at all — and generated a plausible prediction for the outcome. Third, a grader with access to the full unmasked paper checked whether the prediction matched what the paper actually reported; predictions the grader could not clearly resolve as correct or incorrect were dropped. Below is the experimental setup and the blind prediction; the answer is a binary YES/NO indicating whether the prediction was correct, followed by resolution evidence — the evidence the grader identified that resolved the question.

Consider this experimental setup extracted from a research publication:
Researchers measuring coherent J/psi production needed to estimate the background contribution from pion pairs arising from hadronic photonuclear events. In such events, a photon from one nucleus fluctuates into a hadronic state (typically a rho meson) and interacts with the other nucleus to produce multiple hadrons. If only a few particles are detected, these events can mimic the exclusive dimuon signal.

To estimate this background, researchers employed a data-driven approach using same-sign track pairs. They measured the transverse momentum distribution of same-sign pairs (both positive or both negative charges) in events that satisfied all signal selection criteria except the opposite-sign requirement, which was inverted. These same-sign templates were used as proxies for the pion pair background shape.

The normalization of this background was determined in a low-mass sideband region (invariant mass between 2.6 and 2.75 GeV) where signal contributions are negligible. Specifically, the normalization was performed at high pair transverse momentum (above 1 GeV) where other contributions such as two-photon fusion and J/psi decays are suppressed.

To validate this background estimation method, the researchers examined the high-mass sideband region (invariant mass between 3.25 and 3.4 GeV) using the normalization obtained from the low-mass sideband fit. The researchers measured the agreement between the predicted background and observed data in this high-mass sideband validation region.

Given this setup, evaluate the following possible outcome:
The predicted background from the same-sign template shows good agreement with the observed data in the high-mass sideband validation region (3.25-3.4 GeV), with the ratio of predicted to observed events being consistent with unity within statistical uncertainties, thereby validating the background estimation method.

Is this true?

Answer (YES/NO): YES